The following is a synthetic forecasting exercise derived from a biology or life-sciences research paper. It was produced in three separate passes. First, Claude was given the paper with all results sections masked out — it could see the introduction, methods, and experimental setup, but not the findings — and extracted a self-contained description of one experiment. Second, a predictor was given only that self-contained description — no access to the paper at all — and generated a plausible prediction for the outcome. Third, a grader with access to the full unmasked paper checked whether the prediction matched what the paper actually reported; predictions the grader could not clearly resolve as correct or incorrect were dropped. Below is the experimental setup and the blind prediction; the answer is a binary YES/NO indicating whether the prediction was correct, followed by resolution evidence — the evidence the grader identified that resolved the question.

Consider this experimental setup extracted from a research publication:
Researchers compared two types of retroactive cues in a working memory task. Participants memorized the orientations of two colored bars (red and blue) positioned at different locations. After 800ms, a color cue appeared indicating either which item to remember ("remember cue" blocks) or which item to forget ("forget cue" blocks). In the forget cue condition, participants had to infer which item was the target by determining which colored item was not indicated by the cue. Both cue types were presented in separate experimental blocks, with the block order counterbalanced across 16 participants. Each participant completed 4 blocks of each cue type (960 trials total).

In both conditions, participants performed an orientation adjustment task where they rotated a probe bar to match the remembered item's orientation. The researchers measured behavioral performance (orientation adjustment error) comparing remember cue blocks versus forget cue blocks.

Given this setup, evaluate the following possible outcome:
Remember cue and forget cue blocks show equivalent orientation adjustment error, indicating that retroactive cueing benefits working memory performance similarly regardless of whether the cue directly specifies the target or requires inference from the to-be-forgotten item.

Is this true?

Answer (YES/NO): NO